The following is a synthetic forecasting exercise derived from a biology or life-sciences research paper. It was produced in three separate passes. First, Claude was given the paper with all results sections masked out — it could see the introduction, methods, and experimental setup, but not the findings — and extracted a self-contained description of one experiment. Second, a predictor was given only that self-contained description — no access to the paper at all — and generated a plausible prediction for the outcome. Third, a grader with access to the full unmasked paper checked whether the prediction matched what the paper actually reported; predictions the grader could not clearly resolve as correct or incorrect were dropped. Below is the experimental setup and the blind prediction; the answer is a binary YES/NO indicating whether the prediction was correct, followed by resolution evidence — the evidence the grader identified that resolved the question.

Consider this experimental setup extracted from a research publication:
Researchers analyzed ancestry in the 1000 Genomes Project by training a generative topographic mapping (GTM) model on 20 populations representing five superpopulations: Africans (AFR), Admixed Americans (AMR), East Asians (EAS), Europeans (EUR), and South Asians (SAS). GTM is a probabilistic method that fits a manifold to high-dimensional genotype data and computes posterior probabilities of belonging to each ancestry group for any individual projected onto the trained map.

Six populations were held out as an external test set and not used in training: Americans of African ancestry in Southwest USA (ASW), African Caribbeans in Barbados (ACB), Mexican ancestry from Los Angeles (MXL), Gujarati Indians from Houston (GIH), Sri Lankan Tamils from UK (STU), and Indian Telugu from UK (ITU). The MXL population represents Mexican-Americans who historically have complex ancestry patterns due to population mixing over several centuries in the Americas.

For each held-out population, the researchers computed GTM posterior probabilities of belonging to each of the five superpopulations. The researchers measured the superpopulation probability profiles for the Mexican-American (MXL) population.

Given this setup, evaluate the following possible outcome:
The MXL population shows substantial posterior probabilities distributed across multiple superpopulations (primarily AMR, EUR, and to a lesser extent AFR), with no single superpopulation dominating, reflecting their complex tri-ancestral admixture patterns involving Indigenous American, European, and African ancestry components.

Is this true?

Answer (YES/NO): NO